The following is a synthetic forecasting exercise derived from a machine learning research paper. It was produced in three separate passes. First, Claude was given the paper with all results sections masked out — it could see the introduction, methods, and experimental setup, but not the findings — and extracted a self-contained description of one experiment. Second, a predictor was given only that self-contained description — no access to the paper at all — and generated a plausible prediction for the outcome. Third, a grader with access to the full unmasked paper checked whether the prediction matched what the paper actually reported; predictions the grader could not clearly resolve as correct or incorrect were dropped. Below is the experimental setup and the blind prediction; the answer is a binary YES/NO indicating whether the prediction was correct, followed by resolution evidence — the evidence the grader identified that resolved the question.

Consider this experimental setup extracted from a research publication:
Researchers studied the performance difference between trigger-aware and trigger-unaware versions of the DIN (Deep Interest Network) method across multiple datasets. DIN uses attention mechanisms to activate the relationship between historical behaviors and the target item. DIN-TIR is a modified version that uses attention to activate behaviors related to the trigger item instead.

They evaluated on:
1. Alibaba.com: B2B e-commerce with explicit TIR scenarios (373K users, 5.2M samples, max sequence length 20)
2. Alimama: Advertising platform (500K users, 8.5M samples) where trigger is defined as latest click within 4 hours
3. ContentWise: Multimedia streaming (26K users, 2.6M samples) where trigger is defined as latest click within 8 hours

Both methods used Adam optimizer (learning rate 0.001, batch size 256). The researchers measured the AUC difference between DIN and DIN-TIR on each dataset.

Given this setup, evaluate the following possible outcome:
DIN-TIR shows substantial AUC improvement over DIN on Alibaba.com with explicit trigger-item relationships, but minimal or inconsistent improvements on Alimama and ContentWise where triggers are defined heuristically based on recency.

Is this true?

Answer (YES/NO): YES